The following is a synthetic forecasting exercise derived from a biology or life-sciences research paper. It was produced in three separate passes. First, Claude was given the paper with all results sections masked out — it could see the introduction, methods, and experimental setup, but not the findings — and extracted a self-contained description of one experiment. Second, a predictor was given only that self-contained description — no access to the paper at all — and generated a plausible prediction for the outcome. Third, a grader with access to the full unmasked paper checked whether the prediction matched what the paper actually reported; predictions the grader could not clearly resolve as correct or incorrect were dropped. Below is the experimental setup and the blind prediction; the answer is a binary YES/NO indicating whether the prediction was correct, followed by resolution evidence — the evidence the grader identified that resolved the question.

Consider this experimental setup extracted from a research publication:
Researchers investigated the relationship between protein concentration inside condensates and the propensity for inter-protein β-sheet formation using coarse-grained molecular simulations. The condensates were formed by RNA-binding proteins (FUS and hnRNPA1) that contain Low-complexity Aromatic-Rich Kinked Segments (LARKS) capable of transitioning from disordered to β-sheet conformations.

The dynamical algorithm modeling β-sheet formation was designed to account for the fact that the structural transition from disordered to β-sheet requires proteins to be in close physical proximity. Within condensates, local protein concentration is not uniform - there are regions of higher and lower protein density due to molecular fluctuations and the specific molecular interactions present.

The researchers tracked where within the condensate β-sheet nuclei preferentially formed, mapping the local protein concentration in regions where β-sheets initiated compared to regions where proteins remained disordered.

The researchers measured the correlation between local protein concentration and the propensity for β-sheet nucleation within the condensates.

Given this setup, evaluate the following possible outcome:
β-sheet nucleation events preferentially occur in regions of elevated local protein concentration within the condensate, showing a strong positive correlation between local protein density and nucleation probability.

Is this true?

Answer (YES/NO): YES